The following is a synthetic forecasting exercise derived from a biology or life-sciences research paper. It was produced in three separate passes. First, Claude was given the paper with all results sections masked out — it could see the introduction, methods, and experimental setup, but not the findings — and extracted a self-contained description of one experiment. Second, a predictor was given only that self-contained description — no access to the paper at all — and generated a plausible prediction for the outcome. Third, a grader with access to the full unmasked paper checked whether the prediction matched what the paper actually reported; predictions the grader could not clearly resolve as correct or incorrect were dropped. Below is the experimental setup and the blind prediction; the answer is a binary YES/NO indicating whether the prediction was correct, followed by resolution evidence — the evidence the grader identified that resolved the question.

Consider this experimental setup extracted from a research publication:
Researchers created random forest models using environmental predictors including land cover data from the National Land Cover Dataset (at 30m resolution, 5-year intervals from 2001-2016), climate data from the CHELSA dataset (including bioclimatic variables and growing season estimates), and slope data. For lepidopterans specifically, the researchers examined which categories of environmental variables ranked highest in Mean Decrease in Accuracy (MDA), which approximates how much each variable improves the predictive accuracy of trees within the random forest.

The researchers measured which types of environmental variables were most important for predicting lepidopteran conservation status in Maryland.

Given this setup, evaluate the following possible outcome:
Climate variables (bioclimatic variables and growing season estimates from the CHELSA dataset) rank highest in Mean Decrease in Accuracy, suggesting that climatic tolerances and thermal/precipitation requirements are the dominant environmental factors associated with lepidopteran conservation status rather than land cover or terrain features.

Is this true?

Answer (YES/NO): NO